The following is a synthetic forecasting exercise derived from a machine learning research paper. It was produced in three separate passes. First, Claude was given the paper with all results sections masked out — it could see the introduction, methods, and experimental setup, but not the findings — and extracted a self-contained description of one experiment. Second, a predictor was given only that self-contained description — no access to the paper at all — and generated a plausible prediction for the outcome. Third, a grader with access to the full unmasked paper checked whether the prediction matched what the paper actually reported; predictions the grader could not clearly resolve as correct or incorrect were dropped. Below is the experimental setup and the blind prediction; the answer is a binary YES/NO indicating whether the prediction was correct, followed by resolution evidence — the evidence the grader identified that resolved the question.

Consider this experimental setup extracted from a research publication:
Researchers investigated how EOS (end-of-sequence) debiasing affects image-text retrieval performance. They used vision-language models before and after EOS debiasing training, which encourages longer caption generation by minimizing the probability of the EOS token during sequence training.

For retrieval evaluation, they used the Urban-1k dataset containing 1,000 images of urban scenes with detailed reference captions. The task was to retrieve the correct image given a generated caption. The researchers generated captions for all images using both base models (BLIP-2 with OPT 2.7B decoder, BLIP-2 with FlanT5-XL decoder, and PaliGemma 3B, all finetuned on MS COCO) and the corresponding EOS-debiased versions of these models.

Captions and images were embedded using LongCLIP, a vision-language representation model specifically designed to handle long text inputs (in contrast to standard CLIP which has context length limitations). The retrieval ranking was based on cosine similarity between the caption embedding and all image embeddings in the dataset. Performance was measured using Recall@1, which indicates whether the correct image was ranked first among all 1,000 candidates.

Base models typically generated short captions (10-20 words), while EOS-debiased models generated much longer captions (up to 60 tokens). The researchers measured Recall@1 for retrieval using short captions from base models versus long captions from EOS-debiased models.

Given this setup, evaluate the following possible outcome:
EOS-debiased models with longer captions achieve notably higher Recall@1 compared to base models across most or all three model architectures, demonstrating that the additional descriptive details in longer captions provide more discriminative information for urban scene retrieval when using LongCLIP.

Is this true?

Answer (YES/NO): YES